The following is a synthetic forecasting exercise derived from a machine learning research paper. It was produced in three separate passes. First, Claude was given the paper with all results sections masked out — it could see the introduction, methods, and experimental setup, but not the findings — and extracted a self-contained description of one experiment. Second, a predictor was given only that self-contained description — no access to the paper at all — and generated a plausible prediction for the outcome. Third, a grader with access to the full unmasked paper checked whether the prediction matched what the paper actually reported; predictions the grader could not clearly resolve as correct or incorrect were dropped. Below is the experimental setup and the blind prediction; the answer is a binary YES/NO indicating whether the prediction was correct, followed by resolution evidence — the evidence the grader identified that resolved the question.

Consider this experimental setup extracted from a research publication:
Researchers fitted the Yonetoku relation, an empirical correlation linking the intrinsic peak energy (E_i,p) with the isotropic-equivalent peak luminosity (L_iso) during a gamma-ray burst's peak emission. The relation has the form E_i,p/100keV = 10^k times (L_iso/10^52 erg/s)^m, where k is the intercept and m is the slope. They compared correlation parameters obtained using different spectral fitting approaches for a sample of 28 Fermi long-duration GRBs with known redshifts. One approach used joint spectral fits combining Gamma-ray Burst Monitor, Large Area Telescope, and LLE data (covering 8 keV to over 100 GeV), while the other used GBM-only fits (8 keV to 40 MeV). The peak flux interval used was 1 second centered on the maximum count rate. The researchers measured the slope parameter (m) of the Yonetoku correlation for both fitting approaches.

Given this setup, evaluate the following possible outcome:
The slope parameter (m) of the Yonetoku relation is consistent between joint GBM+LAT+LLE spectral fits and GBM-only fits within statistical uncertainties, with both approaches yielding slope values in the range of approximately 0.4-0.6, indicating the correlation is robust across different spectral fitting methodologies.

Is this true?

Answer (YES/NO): NO